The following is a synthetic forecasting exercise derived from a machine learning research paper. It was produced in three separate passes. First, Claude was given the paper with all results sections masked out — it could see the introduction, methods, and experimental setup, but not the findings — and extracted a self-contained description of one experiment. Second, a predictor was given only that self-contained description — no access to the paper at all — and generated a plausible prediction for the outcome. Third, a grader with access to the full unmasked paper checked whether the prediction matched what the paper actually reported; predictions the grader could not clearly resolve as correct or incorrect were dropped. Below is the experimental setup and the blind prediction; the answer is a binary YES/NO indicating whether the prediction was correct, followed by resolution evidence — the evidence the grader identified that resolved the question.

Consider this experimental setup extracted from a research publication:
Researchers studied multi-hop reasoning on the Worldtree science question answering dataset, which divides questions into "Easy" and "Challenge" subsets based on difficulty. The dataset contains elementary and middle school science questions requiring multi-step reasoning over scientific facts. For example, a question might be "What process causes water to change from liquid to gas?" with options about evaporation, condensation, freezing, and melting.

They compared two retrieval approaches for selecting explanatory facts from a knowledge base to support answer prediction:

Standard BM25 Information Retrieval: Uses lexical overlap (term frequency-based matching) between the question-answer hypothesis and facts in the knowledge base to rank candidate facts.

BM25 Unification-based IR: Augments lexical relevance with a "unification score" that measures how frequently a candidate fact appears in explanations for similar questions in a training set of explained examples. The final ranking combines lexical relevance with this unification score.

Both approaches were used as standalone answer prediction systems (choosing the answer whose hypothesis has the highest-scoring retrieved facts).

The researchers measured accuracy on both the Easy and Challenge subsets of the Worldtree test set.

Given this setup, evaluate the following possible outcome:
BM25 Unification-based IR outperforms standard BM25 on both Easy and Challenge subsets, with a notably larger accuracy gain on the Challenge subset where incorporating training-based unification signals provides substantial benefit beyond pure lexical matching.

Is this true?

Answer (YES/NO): NO